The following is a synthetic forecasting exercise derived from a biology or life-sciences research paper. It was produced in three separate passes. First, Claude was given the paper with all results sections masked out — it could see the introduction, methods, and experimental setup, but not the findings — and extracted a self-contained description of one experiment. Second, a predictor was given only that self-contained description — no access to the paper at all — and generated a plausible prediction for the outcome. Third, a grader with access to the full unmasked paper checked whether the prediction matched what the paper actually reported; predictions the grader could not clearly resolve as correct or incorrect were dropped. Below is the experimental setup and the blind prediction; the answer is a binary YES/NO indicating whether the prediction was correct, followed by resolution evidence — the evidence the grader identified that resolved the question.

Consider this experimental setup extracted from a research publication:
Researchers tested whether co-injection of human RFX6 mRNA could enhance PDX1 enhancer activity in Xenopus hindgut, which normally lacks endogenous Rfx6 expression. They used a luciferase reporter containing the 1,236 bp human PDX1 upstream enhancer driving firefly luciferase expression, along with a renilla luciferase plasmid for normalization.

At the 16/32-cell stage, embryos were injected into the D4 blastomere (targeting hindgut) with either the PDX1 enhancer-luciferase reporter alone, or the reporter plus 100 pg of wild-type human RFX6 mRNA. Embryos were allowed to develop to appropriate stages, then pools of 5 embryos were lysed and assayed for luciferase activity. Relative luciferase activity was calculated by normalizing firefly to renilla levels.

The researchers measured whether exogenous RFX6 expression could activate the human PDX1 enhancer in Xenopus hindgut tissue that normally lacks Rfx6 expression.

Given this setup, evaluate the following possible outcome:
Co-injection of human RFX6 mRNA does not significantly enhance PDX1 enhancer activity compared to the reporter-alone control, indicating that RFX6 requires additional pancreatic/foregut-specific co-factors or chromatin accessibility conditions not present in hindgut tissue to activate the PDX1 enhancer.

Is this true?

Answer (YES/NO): NO